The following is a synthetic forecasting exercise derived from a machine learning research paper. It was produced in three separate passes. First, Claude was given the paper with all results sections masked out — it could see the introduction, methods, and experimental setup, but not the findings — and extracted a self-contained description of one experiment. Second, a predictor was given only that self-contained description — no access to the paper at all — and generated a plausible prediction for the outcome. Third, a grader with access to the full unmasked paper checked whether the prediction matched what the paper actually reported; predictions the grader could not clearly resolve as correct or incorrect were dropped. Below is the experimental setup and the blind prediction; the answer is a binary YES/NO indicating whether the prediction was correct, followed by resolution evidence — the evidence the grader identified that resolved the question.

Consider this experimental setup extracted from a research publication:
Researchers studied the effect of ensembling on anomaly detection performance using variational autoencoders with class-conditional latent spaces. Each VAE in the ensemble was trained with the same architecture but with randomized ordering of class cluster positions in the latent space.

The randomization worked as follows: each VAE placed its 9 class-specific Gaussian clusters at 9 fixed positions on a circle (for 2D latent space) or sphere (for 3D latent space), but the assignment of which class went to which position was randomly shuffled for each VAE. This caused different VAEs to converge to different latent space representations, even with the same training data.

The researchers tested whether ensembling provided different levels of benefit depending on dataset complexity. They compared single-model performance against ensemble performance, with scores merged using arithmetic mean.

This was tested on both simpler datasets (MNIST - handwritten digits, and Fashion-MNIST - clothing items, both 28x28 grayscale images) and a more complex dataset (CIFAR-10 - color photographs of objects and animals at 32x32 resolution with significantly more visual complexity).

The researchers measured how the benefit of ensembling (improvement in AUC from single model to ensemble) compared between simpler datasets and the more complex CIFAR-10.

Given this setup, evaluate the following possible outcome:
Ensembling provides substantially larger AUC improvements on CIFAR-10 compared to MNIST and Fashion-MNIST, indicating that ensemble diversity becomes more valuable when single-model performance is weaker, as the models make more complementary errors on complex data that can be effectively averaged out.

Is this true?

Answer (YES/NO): YES